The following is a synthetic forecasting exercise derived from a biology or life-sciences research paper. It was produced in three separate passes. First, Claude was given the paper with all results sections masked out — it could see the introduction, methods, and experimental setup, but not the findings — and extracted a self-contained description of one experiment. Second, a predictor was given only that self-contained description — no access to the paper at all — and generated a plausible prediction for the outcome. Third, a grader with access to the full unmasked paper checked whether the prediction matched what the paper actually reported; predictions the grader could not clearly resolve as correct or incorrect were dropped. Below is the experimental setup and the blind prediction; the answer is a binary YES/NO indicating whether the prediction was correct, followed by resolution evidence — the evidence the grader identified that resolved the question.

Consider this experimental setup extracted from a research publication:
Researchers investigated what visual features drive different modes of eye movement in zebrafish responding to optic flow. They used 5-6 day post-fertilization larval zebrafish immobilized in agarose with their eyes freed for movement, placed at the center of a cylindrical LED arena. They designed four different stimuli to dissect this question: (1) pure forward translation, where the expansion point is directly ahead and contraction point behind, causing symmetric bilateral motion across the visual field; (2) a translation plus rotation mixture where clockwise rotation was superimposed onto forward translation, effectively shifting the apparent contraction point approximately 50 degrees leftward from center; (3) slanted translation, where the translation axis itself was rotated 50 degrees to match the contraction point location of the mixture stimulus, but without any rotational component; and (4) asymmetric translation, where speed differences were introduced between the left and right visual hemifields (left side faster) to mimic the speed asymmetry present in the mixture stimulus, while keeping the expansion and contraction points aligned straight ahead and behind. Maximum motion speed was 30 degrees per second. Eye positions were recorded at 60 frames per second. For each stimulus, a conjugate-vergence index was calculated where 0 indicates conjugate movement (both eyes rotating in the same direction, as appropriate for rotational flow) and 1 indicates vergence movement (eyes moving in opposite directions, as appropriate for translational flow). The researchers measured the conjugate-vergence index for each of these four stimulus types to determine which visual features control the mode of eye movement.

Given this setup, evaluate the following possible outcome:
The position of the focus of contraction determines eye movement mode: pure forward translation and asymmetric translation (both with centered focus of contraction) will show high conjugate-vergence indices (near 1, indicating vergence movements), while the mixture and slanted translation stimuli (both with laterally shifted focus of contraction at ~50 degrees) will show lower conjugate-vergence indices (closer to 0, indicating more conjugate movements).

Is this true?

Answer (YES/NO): NO